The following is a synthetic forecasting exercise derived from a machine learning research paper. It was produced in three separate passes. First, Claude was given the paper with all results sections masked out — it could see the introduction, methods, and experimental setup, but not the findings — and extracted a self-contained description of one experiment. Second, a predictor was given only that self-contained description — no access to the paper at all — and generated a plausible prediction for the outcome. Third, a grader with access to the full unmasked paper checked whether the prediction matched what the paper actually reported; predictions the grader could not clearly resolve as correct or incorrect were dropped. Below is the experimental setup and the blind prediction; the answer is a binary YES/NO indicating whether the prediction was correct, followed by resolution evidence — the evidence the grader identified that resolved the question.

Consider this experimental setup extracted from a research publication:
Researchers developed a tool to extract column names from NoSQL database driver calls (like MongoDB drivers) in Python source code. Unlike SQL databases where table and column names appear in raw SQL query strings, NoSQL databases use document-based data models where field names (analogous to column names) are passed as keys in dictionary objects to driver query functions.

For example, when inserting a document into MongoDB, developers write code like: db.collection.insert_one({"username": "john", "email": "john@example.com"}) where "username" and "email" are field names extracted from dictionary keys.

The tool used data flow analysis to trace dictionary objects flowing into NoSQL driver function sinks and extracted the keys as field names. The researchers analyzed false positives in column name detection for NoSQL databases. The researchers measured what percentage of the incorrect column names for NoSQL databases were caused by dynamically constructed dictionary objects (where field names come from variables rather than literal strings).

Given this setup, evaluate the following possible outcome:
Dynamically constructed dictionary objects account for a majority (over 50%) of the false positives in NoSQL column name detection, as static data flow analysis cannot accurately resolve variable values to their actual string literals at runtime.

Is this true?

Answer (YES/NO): NO